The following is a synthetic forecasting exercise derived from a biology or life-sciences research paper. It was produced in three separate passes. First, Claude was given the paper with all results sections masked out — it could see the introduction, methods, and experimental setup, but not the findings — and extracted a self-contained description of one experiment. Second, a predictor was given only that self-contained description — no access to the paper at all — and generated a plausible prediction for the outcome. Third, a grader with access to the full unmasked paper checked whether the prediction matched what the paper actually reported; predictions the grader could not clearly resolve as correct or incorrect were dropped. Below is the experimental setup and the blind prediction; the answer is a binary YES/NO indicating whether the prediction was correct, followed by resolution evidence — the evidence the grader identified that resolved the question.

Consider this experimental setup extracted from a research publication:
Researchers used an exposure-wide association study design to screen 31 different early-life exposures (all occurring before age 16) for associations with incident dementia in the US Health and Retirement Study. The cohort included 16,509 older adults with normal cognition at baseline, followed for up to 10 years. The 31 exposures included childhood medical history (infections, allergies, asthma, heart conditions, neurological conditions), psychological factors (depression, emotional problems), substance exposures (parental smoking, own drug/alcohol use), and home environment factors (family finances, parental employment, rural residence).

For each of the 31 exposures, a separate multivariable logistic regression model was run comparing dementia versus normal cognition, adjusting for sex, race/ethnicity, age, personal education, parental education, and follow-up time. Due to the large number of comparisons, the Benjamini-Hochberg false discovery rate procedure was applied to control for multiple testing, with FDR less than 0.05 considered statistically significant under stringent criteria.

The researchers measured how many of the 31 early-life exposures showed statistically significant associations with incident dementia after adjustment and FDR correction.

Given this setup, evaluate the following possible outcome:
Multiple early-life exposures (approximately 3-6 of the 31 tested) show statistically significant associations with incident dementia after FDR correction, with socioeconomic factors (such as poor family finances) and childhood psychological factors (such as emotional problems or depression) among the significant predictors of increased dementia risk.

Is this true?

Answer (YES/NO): NO